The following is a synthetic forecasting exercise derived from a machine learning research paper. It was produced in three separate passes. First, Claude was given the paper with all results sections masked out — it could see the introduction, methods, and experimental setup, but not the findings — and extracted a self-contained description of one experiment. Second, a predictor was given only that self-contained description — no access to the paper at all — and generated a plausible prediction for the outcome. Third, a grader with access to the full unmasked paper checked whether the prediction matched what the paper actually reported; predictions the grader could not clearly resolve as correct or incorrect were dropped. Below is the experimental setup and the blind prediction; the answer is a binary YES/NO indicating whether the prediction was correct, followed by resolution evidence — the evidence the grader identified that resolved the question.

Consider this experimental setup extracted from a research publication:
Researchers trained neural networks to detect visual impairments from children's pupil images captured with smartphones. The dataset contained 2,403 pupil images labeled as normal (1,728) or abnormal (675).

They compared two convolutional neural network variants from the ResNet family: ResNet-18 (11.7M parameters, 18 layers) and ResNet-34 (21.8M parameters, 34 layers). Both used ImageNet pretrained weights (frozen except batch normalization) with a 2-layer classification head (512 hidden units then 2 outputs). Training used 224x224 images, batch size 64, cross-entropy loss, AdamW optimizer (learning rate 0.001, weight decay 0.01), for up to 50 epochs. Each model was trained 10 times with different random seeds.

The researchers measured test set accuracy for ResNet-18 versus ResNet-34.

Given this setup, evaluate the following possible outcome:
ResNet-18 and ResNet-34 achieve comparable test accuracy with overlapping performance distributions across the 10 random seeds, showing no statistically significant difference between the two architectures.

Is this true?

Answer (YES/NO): YES